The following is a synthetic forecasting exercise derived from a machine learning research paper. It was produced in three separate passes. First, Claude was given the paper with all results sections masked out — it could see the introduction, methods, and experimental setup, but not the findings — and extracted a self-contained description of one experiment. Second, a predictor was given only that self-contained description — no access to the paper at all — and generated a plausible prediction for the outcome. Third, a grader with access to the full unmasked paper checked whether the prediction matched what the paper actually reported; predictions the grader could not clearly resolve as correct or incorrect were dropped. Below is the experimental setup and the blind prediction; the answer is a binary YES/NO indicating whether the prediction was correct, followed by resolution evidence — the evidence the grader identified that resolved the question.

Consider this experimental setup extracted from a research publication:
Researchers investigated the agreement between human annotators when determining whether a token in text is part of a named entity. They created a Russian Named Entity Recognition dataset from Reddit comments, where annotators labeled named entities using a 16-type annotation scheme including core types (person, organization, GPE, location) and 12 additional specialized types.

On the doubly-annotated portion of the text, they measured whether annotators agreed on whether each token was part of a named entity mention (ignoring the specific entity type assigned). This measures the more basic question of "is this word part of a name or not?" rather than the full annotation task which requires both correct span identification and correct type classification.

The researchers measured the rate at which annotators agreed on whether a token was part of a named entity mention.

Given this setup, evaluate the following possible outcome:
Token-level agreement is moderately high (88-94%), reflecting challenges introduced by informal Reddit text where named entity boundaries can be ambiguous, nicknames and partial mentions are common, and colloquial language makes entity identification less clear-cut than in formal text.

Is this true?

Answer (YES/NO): NO